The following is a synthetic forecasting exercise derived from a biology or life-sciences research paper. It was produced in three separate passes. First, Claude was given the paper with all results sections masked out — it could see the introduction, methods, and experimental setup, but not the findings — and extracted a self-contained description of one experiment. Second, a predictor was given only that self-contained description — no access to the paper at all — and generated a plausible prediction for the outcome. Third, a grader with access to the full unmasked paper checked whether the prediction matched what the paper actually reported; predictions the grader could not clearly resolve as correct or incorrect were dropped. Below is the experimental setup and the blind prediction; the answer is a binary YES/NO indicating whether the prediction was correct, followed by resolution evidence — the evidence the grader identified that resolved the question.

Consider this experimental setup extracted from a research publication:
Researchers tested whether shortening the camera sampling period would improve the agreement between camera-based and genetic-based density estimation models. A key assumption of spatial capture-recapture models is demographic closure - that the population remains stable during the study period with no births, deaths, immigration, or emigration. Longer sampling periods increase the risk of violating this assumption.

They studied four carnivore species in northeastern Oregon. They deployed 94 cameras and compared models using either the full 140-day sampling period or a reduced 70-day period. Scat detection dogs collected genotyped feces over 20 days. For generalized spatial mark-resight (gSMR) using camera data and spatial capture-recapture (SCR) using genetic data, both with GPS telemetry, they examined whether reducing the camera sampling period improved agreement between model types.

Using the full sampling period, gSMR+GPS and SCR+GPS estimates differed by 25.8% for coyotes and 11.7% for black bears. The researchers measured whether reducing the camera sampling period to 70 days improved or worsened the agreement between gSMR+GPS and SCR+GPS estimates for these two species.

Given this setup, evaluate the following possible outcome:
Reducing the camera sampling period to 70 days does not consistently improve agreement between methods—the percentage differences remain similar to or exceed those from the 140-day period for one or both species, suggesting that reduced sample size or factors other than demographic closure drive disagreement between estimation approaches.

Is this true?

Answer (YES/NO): YES